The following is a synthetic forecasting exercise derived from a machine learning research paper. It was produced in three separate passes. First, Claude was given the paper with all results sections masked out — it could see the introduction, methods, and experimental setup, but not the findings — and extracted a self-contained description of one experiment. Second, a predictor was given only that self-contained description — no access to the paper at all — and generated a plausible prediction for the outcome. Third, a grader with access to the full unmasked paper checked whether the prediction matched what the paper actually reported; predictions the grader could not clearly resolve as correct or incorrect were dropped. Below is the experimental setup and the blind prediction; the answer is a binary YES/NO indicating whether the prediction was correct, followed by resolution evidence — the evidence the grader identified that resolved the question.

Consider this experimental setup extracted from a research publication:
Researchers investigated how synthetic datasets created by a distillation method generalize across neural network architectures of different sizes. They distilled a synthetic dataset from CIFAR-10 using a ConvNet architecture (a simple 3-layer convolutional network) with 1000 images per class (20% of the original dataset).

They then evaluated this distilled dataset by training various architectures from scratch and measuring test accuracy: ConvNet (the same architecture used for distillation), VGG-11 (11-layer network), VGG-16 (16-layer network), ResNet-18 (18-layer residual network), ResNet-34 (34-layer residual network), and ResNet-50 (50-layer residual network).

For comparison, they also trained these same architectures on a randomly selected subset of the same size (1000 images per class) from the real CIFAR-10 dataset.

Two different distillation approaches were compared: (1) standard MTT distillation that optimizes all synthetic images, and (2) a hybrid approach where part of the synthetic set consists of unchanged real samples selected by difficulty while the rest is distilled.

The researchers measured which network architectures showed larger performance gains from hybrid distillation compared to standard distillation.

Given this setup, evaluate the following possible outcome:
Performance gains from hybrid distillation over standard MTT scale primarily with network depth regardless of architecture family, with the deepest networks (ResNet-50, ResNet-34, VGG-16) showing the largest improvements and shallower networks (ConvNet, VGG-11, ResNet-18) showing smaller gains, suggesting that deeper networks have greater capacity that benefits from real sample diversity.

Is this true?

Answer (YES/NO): NO